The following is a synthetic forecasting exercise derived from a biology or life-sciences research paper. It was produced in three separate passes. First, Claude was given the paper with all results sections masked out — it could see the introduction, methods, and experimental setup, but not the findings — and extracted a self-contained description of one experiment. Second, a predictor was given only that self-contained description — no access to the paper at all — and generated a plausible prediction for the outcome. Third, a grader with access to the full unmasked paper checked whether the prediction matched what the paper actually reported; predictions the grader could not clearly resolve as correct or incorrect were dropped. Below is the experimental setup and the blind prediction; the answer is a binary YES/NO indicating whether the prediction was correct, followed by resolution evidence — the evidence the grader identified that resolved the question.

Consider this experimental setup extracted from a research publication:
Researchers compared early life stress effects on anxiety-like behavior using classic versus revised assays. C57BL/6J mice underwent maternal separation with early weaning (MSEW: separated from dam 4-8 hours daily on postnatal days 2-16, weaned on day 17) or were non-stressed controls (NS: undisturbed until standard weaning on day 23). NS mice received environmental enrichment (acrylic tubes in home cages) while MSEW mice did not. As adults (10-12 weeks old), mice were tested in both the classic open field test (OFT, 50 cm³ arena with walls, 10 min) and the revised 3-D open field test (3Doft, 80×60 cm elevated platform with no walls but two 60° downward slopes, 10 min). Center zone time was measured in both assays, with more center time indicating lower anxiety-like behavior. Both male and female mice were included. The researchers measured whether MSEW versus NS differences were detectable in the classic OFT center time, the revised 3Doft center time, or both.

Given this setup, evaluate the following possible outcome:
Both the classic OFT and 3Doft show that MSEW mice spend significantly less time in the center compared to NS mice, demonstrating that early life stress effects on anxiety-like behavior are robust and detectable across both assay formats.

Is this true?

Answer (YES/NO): NO